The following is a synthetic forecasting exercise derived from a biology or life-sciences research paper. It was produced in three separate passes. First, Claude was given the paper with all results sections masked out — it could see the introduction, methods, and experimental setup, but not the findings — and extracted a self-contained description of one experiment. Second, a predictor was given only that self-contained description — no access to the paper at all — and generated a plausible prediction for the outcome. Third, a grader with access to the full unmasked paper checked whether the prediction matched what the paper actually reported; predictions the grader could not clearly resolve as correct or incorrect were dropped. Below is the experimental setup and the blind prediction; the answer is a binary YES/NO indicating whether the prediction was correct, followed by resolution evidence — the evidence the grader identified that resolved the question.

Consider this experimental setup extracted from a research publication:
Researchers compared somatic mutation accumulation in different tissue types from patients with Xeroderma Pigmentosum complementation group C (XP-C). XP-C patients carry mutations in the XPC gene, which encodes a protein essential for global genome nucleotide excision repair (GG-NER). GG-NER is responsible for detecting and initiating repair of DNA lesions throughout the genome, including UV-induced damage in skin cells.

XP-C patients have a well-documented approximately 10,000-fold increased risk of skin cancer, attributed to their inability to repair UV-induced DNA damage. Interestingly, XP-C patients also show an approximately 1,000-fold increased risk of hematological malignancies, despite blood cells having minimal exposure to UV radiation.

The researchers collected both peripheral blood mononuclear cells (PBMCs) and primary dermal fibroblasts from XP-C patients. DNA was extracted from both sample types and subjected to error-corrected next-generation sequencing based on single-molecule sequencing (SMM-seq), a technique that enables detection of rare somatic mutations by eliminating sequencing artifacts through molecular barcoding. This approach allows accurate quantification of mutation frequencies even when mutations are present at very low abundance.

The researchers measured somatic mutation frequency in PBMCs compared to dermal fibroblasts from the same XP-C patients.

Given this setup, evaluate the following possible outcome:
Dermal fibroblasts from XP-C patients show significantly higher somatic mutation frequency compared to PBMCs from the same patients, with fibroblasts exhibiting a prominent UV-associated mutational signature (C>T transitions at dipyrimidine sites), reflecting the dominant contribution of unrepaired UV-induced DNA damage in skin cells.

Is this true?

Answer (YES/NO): NO